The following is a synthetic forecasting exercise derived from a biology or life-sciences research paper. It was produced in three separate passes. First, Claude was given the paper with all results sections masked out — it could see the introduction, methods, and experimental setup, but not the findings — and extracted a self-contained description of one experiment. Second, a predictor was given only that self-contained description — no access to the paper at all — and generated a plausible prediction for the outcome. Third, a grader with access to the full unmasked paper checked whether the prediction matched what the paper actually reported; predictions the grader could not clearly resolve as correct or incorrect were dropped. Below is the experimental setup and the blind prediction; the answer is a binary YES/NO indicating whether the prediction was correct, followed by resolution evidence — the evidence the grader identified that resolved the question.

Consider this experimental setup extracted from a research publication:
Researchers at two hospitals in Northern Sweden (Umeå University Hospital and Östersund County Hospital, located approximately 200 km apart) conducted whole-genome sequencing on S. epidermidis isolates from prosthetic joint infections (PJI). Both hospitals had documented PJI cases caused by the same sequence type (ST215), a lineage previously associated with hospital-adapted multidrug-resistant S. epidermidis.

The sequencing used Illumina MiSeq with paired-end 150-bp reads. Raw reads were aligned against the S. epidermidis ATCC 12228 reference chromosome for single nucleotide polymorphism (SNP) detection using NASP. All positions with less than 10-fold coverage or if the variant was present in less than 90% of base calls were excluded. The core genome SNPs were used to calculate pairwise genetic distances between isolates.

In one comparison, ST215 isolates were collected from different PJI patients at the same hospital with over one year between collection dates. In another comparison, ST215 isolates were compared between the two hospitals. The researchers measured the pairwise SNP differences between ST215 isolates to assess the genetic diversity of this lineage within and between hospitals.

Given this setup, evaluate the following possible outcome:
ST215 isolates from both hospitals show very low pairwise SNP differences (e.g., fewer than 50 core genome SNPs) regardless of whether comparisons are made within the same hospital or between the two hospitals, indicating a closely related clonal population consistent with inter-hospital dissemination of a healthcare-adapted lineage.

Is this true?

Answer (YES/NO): YES